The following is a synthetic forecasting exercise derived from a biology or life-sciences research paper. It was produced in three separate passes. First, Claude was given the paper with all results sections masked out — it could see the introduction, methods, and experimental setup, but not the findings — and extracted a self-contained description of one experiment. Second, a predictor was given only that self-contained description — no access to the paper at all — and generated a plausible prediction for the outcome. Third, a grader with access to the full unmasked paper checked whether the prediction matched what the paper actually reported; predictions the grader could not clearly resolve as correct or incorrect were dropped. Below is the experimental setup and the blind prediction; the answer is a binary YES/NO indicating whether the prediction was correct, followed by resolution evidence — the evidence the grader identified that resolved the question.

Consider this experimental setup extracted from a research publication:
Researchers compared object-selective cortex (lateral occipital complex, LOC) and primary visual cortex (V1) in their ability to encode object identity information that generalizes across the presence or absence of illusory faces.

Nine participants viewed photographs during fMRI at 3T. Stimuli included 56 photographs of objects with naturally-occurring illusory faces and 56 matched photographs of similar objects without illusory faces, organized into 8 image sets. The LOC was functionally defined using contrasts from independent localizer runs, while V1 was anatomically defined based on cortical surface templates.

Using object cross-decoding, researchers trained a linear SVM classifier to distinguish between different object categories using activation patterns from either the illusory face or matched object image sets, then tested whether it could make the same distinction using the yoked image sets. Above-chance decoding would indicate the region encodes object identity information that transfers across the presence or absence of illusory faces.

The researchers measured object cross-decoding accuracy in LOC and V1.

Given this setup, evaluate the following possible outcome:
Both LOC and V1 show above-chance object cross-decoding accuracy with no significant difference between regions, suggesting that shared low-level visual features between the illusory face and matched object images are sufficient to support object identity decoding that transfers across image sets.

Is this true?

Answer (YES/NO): NO